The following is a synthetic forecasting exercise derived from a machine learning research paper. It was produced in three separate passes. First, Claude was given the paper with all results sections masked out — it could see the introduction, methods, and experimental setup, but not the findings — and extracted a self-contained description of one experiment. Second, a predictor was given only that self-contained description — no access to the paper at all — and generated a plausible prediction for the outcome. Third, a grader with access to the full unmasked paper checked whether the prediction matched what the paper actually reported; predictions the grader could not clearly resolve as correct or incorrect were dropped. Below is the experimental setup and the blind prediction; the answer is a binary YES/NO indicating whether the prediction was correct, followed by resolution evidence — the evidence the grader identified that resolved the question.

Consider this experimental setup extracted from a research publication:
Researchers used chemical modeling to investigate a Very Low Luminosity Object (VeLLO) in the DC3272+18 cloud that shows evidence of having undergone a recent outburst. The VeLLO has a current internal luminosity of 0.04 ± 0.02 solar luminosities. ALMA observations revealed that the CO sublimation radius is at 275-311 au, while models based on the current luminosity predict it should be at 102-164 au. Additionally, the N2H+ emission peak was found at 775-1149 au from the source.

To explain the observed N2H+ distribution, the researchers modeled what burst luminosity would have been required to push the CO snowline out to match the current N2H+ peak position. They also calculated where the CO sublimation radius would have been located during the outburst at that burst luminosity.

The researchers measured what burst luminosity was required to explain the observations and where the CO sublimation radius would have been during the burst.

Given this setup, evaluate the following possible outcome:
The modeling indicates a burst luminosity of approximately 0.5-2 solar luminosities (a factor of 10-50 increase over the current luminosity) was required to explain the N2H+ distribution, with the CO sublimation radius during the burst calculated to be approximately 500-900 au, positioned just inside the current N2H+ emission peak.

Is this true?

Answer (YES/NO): NO